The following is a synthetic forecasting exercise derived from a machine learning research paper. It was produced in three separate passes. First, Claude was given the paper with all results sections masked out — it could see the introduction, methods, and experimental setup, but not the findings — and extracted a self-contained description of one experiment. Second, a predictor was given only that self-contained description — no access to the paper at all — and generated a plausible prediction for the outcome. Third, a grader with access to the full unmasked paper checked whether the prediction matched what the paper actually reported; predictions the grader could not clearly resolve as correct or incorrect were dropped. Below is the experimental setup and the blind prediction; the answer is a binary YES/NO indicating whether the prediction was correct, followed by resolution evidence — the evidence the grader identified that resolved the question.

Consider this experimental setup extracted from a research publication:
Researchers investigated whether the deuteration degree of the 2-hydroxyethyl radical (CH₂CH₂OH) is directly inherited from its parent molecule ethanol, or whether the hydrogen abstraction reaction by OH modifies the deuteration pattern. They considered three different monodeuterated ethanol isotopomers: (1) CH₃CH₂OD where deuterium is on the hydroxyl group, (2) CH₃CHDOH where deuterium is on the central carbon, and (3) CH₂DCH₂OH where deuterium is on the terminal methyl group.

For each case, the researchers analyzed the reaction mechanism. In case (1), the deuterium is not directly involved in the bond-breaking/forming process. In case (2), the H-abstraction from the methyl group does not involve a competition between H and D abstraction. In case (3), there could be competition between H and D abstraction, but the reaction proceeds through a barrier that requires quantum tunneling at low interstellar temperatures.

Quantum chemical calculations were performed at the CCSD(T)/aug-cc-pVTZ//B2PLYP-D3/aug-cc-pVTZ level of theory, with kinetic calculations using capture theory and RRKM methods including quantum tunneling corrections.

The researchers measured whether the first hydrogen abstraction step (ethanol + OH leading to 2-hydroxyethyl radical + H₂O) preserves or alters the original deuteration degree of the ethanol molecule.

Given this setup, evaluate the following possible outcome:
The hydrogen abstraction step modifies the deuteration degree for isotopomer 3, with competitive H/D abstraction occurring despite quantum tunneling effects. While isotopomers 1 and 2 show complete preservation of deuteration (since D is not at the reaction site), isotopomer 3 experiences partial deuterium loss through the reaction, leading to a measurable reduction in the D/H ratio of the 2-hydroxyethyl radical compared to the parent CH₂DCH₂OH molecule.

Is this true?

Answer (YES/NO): NO